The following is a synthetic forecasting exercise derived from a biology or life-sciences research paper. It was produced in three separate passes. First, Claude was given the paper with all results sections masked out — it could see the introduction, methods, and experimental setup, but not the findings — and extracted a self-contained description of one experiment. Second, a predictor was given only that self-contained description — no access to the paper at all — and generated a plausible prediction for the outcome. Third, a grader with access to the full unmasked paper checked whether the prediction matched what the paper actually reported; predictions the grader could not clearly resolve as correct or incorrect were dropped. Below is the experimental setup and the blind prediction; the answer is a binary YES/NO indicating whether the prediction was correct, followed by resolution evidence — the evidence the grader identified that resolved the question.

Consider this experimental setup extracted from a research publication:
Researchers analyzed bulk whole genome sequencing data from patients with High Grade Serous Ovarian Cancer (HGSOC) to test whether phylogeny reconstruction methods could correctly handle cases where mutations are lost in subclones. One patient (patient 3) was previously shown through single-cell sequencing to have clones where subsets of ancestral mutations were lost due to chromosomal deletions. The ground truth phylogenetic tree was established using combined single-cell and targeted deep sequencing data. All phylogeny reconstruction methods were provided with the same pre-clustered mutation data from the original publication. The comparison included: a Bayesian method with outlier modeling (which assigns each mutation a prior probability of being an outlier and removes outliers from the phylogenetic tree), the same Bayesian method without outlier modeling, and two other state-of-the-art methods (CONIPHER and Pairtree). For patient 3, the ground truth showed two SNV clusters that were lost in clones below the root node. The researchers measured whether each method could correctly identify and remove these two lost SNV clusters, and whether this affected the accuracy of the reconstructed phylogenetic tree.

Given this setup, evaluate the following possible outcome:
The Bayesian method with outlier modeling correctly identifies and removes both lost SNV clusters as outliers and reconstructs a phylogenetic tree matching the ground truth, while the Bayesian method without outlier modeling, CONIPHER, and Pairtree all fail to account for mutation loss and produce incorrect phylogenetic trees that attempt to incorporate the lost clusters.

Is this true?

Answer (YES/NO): YES